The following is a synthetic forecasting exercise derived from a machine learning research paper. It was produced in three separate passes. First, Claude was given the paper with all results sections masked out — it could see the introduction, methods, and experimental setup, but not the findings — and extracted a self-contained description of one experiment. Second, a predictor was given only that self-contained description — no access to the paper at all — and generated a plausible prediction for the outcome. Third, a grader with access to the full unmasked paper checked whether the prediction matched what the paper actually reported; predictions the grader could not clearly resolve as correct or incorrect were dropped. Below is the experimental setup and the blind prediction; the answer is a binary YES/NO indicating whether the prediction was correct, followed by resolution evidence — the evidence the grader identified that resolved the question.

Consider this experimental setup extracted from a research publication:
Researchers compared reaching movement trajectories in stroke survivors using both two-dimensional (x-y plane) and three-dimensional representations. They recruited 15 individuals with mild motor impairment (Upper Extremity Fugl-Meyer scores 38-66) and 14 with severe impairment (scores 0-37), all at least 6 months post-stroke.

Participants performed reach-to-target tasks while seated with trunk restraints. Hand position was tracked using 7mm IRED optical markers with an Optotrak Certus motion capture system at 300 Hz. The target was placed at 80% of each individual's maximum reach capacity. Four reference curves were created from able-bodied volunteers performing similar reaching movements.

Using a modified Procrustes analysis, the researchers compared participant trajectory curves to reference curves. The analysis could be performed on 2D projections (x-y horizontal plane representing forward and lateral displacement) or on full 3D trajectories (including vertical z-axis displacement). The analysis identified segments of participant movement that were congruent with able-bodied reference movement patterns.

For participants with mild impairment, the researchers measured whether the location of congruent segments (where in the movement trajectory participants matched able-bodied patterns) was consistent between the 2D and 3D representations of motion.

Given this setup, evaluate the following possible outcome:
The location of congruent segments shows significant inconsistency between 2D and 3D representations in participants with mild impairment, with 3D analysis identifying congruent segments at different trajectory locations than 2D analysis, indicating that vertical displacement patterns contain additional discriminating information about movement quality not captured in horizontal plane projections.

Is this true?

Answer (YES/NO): NO